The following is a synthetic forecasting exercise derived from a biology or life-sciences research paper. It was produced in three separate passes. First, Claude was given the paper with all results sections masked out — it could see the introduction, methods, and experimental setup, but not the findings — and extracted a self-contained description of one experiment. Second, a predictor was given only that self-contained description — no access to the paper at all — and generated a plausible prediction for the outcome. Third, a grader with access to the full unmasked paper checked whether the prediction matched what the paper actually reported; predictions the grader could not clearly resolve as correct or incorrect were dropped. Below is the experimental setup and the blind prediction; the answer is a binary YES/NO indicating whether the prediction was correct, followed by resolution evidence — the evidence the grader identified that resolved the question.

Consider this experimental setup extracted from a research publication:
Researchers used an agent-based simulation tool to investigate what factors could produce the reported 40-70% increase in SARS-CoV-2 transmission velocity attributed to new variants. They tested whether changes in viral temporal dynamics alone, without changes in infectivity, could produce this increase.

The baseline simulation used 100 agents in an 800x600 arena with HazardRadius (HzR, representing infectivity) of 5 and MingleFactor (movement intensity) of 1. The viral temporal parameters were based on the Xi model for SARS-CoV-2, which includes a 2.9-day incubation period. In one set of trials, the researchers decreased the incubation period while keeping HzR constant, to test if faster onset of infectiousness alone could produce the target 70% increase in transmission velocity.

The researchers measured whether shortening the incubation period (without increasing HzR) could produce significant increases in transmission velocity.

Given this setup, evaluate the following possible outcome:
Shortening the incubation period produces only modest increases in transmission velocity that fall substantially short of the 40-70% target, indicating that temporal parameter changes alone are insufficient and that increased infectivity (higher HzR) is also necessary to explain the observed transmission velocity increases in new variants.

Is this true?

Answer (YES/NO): YES